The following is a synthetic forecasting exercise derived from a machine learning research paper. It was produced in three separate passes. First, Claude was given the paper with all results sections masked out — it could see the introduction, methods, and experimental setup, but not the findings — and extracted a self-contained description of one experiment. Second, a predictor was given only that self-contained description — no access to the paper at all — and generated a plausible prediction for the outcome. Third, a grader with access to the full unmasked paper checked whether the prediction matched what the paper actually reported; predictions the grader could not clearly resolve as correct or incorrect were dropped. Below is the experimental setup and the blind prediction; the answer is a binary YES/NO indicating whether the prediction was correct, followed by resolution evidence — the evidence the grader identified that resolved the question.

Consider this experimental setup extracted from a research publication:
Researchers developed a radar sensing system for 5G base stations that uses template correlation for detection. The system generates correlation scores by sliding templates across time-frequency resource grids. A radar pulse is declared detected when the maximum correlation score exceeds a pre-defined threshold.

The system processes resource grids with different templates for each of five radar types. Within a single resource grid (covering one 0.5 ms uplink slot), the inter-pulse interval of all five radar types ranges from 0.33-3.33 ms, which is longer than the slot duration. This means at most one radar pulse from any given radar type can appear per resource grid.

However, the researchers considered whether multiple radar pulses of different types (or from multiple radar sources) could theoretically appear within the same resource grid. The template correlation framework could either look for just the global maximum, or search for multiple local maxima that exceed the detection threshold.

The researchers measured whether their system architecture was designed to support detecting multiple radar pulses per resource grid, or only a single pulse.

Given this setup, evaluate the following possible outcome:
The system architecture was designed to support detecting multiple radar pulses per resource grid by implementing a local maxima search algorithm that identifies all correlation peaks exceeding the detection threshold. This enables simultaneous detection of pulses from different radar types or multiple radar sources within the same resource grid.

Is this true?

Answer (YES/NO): NO